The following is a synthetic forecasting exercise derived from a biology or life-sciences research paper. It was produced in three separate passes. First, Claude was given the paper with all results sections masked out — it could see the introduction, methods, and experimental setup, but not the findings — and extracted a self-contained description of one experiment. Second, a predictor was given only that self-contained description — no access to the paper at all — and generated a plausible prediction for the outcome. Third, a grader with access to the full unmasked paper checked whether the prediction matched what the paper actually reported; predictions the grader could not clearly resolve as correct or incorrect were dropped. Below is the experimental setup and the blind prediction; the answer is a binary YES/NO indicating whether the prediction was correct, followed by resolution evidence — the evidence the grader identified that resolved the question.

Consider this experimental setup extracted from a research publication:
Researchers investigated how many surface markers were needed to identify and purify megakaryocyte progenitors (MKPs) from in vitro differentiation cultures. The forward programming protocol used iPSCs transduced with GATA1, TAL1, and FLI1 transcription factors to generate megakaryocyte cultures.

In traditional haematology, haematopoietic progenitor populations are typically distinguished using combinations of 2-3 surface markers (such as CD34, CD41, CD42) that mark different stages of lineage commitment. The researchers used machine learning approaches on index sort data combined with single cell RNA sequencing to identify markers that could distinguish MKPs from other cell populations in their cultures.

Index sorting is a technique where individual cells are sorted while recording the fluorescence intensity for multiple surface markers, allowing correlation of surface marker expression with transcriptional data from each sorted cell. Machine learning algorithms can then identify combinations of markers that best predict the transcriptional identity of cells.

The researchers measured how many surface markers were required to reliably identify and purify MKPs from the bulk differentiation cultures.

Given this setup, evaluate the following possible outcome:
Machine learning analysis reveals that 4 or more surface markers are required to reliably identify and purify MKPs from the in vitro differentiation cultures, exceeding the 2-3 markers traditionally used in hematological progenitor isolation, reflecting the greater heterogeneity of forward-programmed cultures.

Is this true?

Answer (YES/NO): YES